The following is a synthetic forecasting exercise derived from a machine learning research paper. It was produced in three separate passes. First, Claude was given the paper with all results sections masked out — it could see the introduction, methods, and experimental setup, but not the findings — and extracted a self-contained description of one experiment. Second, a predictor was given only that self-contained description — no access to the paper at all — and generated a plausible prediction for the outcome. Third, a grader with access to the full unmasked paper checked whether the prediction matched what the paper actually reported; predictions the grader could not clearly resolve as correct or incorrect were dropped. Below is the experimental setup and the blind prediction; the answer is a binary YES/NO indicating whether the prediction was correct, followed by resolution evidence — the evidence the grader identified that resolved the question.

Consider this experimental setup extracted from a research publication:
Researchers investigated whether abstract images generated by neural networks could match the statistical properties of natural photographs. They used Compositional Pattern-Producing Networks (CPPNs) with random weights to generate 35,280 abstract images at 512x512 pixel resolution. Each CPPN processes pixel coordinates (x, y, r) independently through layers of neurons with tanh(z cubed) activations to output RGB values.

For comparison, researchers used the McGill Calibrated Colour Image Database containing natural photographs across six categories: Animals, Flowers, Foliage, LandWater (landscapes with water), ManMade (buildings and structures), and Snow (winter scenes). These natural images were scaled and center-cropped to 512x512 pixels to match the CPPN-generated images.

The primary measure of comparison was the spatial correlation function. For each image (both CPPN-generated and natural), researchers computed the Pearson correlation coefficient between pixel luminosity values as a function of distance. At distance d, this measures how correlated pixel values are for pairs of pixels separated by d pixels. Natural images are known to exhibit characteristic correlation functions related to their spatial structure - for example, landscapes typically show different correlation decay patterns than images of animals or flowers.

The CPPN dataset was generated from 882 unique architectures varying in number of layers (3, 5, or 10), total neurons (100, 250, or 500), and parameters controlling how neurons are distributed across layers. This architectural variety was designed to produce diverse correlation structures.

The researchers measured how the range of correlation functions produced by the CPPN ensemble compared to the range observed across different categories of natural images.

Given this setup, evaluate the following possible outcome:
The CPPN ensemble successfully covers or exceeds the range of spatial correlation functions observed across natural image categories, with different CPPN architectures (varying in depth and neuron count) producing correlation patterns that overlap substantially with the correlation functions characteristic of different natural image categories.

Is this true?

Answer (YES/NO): NO